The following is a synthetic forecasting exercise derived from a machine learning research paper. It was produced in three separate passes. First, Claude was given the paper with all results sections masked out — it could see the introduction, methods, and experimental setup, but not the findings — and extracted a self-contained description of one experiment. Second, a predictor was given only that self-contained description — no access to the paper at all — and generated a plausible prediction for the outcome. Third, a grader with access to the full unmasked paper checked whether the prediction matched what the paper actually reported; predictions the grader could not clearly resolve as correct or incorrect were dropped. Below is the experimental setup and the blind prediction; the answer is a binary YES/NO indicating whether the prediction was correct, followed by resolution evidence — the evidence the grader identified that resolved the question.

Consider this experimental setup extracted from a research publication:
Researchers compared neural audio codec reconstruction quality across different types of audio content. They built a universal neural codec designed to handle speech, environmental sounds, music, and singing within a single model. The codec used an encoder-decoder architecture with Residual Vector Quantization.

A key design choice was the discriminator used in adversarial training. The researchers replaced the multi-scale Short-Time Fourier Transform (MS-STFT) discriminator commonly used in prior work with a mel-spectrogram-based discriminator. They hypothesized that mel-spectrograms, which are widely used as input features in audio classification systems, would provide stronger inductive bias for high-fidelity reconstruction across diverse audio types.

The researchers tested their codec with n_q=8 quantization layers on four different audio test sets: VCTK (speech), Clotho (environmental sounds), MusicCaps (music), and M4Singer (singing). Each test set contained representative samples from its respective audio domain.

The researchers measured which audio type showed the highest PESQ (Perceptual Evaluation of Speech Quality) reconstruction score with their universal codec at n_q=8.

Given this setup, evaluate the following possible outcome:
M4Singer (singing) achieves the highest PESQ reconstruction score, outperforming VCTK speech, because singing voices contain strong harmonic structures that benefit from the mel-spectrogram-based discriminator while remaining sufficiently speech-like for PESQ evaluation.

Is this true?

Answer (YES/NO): YES